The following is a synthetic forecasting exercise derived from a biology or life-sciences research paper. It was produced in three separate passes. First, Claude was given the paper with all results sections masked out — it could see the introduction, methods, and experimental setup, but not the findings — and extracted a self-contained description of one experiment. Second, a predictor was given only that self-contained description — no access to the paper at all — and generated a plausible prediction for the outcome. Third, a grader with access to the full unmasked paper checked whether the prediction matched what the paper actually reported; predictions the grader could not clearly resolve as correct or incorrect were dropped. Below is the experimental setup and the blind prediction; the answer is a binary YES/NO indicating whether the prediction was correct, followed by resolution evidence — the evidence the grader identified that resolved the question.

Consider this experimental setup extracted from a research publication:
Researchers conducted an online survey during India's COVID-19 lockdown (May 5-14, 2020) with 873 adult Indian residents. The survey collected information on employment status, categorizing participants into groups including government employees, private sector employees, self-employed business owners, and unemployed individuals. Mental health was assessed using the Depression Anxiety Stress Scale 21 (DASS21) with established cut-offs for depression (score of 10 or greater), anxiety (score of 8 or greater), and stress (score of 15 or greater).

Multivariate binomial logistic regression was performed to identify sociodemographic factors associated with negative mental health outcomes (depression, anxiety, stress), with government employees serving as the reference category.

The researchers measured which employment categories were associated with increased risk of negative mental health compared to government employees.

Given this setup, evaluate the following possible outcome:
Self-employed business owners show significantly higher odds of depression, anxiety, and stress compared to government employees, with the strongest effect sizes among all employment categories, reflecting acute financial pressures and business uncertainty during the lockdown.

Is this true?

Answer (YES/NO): NO